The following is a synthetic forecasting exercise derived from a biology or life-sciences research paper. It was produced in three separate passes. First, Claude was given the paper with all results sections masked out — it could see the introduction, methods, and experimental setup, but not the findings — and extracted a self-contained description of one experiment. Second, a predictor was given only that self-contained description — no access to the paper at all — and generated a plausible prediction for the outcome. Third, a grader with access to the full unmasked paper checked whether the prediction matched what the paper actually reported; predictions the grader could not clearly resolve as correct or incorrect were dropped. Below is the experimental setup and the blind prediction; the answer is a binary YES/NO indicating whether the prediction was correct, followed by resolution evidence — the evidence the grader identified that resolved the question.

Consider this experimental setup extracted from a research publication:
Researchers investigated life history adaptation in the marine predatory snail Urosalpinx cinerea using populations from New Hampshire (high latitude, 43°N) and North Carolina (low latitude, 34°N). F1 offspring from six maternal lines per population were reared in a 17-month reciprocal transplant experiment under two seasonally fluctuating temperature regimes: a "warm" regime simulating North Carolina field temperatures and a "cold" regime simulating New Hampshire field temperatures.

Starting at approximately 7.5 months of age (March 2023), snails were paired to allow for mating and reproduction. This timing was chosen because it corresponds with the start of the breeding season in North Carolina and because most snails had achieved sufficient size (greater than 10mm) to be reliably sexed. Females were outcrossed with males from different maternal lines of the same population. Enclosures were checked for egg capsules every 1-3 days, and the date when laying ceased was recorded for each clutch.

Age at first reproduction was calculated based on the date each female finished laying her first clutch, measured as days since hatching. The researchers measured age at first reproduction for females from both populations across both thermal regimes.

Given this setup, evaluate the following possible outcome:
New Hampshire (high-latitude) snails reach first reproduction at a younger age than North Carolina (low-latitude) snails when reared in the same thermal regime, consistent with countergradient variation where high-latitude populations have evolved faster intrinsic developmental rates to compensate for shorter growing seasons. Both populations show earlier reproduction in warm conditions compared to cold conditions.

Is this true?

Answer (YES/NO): NO